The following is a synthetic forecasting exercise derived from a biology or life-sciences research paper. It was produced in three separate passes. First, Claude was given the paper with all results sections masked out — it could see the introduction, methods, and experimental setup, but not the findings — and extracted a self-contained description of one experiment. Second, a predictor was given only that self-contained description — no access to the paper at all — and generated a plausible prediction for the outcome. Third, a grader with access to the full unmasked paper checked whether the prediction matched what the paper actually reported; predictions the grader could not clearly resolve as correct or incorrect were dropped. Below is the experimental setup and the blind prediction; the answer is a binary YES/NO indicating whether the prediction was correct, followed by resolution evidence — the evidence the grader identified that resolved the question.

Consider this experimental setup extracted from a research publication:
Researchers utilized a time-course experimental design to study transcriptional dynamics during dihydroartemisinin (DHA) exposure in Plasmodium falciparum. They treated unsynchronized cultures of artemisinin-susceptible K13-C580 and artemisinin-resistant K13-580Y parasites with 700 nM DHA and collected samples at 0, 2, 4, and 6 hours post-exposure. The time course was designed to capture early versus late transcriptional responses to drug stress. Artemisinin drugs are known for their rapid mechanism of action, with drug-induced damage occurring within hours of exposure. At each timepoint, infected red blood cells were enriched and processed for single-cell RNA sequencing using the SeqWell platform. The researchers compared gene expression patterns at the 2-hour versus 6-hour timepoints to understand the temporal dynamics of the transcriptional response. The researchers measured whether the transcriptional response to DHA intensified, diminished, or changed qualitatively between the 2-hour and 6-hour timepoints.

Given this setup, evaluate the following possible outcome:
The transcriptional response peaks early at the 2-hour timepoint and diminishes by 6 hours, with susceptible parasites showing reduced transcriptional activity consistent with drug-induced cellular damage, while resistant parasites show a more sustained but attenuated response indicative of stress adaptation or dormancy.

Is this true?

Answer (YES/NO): NO